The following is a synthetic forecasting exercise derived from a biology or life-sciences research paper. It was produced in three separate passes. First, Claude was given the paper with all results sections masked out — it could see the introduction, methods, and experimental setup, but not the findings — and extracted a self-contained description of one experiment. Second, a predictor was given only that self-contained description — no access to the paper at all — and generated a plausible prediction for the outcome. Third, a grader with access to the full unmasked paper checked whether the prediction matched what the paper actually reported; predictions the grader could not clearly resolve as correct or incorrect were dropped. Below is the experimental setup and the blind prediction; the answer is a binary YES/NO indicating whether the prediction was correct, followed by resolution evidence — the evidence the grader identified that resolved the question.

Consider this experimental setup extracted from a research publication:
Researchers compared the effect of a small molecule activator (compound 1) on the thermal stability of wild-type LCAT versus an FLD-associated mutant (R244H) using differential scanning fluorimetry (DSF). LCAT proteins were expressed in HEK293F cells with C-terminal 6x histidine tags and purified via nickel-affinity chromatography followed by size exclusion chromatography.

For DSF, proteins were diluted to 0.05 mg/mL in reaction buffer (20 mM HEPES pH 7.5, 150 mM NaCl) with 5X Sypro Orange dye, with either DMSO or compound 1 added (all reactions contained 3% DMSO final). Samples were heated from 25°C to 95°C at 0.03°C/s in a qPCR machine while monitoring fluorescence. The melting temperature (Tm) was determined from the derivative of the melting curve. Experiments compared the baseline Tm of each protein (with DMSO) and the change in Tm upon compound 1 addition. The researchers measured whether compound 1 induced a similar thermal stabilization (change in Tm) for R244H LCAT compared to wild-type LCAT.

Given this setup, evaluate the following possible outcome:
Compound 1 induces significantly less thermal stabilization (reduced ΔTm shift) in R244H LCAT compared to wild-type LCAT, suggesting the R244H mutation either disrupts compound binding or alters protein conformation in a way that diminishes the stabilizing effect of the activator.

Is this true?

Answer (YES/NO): NO